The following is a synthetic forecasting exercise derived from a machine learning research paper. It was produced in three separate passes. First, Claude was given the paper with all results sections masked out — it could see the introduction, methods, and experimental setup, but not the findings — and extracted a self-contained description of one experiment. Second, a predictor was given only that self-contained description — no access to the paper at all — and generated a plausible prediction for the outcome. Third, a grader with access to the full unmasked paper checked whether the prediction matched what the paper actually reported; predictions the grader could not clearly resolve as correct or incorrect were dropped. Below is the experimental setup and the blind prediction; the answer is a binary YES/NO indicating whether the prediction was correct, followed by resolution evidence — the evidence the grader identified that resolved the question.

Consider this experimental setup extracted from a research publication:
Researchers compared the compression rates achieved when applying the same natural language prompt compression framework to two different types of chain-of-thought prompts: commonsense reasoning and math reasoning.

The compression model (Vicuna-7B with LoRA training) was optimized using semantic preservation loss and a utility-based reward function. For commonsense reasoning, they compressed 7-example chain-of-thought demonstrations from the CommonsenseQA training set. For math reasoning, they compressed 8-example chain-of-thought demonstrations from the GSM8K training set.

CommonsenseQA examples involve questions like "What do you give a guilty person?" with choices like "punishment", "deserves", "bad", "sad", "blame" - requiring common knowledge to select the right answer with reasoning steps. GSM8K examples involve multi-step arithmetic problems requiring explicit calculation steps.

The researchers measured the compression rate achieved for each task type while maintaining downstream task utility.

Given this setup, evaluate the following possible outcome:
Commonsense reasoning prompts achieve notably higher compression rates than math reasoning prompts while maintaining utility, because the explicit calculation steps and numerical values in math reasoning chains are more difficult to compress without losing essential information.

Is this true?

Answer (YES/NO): YES